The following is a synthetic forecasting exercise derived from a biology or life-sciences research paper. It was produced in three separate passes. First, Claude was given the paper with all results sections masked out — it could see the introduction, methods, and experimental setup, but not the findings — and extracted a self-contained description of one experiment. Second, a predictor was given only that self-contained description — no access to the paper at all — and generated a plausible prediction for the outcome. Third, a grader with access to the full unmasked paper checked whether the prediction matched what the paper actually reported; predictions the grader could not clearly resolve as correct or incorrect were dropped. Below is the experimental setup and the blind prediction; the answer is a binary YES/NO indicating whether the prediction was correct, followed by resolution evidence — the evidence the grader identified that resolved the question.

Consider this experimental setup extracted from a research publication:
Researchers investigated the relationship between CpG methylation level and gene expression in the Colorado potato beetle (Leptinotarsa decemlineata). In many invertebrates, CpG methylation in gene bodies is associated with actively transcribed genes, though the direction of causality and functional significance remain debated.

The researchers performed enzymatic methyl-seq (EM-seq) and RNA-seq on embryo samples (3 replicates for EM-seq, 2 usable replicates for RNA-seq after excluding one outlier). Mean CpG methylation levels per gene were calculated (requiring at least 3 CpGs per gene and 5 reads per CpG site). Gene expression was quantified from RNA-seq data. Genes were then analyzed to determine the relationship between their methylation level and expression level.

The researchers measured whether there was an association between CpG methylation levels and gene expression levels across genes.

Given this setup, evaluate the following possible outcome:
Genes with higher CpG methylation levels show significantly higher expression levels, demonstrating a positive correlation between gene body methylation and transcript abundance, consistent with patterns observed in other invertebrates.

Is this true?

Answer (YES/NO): YES